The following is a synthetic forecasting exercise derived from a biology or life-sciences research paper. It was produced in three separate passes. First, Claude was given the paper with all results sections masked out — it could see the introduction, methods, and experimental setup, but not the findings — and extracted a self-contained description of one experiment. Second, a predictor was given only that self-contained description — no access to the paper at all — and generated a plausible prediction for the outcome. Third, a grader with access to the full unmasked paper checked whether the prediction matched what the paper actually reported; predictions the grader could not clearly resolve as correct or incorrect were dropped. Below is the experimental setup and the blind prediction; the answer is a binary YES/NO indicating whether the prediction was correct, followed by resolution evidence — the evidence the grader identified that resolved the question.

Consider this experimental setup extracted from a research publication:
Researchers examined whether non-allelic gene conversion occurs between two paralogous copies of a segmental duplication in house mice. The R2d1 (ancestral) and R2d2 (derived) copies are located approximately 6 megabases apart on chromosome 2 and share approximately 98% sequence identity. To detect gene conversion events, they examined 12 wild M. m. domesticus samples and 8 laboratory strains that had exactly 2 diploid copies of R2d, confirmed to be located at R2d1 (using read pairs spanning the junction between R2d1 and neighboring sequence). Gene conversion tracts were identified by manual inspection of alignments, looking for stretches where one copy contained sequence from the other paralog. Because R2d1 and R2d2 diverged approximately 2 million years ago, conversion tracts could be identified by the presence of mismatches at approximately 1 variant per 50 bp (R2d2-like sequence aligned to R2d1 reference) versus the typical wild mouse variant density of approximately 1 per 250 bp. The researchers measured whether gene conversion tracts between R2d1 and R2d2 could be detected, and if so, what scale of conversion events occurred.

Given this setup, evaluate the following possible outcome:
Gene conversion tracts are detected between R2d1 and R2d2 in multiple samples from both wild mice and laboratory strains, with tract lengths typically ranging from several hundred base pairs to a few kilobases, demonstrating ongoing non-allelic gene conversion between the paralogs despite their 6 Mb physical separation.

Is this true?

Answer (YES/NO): NO